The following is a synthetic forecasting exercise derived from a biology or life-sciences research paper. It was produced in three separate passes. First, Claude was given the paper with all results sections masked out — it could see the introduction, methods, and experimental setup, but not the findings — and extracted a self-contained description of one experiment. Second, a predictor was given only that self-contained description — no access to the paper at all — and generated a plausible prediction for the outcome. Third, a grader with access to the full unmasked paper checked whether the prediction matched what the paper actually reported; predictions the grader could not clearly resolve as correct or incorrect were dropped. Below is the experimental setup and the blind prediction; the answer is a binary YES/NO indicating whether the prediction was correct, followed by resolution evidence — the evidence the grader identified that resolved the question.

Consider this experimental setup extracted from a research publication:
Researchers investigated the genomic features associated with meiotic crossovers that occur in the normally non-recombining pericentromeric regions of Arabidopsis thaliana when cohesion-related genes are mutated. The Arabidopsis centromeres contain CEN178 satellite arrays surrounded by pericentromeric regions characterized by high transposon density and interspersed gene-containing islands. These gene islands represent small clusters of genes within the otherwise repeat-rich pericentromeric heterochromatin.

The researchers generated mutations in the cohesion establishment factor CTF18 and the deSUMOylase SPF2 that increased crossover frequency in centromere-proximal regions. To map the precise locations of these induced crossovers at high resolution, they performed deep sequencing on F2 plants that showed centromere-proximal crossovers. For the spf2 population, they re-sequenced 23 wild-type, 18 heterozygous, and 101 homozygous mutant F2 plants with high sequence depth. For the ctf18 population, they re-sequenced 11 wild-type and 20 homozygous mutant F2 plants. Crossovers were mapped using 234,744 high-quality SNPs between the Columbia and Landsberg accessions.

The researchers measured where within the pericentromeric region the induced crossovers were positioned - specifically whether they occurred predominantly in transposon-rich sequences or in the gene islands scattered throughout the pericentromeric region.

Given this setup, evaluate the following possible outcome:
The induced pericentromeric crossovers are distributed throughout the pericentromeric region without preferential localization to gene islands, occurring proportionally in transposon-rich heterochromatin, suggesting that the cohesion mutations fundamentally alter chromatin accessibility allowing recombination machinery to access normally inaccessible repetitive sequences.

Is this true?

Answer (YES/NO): NO